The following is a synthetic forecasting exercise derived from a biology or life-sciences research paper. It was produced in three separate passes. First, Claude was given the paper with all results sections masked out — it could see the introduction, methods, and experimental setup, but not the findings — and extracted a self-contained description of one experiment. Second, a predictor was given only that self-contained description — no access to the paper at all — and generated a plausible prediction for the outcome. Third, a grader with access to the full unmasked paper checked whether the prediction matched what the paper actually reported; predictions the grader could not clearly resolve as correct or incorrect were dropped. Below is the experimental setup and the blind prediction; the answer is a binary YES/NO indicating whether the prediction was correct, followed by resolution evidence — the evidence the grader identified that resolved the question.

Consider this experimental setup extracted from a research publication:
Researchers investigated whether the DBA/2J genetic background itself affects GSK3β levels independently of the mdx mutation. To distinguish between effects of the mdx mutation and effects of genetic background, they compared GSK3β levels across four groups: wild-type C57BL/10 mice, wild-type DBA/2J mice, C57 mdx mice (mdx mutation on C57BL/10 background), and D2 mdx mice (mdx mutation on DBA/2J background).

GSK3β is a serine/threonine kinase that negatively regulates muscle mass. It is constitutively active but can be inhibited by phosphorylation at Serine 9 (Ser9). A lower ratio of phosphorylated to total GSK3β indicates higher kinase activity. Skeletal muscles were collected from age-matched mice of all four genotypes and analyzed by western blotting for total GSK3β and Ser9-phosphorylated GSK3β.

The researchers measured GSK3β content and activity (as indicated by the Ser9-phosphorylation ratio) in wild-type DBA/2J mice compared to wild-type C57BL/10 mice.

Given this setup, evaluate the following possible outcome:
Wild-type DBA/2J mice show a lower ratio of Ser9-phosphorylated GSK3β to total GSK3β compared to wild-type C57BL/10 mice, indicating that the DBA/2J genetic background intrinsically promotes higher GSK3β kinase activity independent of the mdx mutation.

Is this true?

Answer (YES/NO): YES